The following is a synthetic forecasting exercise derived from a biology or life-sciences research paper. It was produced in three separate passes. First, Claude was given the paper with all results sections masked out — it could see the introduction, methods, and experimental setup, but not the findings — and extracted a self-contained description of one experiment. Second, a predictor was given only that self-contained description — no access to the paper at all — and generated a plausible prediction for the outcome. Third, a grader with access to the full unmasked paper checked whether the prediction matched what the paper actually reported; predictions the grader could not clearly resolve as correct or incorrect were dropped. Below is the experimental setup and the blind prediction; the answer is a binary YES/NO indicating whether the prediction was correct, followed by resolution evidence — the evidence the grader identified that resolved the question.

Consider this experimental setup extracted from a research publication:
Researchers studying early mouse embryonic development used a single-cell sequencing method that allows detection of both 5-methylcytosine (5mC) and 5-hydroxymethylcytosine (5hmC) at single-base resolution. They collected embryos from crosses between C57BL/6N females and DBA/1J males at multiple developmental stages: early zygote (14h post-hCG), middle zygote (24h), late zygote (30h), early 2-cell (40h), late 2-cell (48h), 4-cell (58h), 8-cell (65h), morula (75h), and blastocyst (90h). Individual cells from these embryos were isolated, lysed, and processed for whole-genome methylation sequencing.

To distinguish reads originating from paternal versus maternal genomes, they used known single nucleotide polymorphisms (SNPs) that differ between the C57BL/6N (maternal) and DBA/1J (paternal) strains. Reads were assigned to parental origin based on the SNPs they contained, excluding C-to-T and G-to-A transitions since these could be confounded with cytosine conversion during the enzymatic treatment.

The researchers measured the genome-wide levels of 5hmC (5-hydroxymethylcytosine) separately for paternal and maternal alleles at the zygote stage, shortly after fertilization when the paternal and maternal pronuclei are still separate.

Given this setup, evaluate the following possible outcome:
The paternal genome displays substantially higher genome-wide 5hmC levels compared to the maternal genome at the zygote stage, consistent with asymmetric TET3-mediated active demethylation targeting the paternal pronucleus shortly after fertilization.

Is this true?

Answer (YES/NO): YES